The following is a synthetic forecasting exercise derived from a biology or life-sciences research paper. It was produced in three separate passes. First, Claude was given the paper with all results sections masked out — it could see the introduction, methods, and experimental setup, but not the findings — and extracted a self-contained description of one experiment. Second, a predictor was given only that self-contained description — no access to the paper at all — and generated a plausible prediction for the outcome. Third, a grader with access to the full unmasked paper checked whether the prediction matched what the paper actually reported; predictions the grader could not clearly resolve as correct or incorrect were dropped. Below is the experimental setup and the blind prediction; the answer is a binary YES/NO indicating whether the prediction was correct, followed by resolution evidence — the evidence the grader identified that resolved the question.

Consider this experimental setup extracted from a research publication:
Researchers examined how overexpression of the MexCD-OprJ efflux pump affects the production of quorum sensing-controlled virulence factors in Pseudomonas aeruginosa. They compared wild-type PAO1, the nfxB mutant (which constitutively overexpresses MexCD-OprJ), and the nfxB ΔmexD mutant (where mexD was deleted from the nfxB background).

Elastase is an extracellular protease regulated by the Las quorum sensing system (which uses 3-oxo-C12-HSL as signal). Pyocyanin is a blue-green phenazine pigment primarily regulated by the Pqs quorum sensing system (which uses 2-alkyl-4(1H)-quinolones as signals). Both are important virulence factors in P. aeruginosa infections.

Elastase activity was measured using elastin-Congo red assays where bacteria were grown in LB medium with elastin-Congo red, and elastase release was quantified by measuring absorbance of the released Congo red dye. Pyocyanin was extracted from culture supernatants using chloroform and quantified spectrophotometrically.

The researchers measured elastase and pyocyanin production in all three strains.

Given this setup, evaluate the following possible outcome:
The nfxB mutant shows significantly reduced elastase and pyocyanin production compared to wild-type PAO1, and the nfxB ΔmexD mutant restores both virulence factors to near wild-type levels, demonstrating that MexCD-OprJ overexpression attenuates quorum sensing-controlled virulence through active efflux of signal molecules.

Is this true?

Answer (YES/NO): YES